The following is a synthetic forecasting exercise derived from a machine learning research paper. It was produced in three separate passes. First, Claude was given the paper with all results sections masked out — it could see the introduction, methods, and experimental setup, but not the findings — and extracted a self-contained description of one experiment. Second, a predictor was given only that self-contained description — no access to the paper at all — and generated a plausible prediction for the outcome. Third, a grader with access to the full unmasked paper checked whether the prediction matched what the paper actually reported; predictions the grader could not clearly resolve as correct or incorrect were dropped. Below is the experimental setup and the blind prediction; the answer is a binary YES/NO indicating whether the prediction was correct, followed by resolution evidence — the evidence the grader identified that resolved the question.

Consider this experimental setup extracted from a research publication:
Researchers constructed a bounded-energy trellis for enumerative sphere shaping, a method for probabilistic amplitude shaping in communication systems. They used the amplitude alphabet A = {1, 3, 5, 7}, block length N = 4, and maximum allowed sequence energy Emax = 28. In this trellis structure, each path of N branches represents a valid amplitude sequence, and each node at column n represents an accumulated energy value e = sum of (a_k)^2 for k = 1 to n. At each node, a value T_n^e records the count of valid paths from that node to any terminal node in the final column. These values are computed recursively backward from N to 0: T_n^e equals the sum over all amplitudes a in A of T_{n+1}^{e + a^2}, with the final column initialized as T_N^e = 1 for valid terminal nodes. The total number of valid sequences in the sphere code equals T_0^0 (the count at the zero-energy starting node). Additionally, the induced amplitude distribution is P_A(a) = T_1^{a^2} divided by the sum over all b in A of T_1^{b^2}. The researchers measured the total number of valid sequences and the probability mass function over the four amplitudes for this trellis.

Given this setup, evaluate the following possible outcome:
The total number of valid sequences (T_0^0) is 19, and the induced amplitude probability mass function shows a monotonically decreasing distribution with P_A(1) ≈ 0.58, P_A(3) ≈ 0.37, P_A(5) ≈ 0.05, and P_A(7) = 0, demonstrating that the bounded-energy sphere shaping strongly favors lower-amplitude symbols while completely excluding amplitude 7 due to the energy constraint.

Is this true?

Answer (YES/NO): YES